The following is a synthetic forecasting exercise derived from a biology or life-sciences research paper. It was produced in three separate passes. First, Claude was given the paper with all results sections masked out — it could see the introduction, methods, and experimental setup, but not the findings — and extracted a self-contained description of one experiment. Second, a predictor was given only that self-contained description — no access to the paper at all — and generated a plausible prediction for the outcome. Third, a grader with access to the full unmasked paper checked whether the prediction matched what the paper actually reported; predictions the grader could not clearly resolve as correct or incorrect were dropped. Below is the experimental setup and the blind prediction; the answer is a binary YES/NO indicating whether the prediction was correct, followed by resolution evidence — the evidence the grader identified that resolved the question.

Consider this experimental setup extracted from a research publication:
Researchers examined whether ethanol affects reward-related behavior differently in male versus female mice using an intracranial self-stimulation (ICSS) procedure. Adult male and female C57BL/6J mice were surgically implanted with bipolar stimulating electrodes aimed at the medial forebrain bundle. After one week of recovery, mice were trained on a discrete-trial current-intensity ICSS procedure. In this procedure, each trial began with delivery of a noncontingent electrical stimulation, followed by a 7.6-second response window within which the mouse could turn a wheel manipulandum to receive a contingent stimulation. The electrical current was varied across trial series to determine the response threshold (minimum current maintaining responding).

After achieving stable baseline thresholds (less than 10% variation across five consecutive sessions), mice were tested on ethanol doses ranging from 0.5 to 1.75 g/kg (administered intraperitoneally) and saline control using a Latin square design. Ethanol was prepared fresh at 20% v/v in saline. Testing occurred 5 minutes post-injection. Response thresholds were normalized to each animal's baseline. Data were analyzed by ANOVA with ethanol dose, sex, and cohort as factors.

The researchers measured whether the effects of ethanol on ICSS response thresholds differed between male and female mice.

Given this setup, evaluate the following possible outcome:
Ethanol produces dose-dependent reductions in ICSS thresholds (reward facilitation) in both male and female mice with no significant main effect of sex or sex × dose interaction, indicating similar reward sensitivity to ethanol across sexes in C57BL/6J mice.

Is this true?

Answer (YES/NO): NO